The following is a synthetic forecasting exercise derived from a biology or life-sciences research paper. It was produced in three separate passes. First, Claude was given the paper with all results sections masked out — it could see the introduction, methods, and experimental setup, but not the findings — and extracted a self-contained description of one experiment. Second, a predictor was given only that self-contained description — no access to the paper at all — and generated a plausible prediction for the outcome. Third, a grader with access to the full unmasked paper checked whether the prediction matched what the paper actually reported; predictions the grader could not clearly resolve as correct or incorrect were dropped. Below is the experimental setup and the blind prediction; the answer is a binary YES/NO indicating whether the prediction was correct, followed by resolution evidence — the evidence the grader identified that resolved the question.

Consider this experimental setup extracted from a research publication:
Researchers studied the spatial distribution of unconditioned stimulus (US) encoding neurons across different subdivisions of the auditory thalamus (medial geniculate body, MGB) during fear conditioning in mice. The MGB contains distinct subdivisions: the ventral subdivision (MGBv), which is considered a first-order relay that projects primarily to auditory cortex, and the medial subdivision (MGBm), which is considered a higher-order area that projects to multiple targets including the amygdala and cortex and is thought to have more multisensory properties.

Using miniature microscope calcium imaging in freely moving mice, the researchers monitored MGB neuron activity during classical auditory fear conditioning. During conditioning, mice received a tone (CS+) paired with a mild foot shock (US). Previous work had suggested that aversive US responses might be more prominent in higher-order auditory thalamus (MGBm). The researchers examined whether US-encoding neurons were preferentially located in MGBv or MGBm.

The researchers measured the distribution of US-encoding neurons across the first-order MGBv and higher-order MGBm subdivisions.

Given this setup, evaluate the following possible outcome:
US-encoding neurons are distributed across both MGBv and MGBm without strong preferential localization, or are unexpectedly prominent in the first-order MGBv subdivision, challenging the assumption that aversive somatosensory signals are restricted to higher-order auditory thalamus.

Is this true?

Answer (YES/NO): YES